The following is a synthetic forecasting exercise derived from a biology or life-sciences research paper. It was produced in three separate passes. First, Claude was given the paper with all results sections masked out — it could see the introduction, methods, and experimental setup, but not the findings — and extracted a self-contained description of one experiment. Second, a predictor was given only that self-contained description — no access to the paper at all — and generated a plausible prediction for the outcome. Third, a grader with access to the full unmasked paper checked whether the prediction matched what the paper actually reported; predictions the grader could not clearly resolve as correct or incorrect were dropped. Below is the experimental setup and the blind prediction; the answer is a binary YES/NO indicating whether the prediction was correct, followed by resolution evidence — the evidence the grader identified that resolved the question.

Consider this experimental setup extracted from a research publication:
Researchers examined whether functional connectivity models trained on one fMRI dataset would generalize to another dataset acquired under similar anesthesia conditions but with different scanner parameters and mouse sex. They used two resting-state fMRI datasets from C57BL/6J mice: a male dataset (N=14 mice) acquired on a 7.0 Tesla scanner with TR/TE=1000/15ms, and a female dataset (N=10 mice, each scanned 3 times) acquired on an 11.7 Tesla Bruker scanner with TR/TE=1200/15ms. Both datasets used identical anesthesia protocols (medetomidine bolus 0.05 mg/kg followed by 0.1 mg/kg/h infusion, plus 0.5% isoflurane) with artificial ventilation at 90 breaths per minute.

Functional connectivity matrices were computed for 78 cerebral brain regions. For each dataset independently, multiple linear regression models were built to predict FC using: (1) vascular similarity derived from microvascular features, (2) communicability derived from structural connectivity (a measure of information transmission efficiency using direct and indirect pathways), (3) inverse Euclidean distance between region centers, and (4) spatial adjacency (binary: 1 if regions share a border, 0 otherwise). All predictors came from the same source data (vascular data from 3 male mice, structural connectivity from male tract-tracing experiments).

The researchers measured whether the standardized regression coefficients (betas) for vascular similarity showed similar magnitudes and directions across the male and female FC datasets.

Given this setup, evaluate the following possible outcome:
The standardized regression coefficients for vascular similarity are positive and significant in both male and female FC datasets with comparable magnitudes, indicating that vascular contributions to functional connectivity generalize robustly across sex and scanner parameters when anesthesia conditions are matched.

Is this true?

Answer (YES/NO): YES